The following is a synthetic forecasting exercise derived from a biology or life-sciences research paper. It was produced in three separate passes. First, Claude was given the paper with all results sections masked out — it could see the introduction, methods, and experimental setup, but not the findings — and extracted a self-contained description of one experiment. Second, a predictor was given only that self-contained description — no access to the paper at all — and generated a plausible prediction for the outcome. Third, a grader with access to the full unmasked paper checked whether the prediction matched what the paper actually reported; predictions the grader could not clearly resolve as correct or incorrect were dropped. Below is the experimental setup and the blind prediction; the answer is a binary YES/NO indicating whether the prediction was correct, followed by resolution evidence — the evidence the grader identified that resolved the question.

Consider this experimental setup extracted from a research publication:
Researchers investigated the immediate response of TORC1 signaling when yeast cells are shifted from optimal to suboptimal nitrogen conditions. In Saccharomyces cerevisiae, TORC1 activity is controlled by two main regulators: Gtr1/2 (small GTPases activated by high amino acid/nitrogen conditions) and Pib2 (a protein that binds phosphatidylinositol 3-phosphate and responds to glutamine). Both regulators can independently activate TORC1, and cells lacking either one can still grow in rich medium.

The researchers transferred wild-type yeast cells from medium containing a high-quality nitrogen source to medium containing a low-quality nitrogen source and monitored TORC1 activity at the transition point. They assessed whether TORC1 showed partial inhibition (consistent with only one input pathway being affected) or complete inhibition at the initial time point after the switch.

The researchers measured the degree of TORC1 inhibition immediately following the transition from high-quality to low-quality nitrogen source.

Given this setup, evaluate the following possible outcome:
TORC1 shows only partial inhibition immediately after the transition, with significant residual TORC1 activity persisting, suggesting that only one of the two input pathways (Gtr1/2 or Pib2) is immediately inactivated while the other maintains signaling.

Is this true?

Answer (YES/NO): NO